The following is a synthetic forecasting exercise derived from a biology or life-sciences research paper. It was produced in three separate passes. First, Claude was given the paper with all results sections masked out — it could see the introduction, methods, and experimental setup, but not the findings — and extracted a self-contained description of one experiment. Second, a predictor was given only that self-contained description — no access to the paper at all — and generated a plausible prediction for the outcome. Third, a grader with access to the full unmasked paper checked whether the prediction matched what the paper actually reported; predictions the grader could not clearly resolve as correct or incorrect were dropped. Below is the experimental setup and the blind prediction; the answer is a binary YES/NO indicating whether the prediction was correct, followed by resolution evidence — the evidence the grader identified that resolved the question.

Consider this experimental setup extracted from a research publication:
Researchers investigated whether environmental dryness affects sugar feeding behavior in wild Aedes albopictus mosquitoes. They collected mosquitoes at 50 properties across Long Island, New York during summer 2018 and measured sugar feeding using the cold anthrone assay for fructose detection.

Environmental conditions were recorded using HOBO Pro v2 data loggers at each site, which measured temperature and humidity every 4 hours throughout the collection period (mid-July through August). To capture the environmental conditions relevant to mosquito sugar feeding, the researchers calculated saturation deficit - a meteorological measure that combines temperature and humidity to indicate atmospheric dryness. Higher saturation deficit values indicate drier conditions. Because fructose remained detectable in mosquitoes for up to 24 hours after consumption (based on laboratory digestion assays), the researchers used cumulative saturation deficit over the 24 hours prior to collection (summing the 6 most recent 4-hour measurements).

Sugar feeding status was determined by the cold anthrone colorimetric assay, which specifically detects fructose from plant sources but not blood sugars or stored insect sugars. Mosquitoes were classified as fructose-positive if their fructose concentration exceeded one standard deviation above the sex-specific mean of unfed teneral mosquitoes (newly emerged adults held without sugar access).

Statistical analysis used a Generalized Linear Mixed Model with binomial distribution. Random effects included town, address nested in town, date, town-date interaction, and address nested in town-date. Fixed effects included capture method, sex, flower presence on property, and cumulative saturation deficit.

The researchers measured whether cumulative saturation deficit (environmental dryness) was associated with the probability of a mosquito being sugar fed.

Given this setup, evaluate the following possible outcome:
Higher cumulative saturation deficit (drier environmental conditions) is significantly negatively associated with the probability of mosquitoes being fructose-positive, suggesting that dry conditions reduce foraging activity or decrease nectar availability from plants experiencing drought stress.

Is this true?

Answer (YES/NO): NO